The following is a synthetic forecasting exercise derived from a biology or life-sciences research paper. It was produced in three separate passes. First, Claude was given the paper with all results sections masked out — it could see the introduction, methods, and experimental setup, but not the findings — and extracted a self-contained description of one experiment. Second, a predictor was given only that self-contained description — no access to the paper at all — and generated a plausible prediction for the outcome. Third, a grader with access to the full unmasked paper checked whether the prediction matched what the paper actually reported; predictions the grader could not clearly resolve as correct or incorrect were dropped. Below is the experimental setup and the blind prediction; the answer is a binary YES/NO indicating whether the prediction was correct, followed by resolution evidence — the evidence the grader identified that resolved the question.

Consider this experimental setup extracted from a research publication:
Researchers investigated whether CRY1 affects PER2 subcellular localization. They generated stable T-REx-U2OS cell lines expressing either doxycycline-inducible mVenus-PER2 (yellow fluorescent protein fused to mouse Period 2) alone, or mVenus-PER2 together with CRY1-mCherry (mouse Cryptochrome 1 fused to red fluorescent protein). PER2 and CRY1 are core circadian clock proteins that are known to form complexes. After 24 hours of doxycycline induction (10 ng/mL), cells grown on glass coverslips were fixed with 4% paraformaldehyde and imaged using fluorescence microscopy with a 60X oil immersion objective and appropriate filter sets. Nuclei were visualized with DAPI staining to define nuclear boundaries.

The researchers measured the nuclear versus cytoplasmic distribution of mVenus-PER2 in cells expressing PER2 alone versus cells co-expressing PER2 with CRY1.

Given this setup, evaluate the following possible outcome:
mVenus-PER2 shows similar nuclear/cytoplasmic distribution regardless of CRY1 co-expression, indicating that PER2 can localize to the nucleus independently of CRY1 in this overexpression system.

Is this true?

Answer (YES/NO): NO